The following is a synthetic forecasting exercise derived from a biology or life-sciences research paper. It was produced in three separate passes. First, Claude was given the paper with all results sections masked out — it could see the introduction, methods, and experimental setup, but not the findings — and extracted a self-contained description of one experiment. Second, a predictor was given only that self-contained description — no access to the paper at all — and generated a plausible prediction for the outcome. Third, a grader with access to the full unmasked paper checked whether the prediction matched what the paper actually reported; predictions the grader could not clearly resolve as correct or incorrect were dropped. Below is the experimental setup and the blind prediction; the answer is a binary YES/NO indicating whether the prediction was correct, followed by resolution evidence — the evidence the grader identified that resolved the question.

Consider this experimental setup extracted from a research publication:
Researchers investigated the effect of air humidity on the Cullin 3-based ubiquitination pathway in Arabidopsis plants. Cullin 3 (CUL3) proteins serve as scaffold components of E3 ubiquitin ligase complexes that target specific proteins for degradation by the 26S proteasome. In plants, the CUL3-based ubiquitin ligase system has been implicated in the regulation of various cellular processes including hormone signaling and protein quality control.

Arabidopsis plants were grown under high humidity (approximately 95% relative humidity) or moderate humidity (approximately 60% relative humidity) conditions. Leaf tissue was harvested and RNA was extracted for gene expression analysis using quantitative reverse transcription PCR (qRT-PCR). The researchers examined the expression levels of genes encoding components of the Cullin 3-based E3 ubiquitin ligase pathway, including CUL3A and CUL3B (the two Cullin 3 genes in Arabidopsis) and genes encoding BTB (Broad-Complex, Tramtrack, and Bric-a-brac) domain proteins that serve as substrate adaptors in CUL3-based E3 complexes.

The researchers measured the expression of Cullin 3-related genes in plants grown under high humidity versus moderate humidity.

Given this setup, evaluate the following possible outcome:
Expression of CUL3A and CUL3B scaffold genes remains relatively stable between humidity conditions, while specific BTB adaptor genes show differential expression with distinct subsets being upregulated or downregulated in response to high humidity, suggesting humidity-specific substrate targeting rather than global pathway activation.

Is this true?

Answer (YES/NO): NO